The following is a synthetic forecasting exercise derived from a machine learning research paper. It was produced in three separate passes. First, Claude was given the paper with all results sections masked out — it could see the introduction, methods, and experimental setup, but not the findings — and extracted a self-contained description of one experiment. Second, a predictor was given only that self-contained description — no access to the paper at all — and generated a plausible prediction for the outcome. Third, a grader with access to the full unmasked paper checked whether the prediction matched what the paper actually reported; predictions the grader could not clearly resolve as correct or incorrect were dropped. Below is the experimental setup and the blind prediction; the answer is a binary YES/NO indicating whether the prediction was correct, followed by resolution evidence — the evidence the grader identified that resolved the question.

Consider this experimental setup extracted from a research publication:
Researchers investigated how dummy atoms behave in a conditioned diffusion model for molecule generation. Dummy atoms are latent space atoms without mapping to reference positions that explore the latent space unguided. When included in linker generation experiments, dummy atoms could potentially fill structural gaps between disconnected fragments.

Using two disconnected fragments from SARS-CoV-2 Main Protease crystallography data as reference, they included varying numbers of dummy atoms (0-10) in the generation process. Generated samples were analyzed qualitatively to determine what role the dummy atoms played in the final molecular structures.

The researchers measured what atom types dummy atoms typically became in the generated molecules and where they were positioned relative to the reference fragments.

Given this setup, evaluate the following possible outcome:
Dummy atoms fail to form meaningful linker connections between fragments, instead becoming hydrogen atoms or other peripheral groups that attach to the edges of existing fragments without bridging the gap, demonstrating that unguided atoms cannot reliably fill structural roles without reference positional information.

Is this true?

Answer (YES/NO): YES